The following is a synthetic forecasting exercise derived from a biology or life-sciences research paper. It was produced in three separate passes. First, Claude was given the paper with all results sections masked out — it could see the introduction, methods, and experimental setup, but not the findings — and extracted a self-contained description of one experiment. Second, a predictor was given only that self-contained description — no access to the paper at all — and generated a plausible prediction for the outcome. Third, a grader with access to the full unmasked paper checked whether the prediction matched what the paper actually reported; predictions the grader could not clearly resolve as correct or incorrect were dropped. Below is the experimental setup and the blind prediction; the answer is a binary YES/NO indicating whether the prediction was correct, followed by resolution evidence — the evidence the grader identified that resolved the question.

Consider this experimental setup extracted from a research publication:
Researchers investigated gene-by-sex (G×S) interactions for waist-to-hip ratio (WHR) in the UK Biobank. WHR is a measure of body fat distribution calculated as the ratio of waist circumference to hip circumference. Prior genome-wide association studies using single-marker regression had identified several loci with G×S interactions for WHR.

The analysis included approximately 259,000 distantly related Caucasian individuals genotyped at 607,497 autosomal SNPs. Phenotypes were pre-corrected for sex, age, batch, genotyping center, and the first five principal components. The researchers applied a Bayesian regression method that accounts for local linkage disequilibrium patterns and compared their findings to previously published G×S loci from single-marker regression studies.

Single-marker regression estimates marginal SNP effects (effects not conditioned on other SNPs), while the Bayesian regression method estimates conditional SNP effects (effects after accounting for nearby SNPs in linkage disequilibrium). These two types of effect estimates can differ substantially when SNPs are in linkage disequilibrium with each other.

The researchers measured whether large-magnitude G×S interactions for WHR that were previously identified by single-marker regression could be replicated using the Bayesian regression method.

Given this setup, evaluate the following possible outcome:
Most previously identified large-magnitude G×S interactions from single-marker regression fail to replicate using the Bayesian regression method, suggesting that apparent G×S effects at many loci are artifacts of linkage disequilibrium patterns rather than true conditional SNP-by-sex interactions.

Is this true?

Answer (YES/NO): NO